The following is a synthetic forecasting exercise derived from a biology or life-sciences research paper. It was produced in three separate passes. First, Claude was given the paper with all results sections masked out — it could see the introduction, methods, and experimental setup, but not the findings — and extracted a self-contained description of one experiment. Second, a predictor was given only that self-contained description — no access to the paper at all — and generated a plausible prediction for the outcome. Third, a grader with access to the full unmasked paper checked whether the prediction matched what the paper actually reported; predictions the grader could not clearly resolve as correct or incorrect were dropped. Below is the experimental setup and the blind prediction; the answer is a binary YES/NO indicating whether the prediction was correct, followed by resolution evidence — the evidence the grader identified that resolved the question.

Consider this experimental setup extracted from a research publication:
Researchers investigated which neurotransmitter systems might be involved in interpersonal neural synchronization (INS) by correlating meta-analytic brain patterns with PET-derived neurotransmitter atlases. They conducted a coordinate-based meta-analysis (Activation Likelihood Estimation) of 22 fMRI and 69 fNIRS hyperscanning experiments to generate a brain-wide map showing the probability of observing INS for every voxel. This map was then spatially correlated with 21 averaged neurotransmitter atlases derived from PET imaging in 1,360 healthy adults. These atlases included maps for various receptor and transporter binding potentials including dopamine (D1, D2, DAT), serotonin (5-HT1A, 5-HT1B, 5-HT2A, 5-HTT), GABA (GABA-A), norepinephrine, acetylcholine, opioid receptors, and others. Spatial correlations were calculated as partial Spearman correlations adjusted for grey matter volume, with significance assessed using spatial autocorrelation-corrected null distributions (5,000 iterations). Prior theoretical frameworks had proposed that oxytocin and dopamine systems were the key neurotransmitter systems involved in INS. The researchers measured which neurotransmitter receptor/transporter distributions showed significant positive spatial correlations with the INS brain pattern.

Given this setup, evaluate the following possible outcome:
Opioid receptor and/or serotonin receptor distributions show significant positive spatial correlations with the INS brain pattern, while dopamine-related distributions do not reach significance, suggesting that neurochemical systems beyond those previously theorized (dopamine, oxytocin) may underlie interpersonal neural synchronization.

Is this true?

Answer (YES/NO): NO